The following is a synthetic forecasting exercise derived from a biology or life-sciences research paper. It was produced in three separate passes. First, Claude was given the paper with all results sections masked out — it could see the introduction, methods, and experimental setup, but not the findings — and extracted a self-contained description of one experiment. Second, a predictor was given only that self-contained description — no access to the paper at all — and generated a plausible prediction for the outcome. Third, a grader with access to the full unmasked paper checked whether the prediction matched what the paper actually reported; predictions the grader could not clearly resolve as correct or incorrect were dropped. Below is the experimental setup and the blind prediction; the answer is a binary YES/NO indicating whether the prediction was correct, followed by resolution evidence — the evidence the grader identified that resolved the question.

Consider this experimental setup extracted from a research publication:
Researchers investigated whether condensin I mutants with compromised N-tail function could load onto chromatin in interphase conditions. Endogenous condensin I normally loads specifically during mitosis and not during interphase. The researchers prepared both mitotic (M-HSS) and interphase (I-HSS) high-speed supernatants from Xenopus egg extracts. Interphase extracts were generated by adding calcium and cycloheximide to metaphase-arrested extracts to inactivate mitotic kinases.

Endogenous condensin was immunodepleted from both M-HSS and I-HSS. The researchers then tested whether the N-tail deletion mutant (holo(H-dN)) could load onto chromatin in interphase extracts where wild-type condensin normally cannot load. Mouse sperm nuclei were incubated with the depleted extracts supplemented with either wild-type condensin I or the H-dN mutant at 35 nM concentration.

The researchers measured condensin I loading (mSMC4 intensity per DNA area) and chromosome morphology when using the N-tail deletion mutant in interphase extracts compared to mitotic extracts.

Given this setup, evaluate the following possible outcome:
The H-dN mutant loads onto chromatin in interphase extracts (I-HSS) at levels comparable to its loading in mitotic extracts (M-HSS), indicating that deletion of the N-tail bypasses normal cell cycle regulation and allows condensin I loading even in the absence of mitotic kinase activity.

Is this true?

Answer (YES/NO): NO